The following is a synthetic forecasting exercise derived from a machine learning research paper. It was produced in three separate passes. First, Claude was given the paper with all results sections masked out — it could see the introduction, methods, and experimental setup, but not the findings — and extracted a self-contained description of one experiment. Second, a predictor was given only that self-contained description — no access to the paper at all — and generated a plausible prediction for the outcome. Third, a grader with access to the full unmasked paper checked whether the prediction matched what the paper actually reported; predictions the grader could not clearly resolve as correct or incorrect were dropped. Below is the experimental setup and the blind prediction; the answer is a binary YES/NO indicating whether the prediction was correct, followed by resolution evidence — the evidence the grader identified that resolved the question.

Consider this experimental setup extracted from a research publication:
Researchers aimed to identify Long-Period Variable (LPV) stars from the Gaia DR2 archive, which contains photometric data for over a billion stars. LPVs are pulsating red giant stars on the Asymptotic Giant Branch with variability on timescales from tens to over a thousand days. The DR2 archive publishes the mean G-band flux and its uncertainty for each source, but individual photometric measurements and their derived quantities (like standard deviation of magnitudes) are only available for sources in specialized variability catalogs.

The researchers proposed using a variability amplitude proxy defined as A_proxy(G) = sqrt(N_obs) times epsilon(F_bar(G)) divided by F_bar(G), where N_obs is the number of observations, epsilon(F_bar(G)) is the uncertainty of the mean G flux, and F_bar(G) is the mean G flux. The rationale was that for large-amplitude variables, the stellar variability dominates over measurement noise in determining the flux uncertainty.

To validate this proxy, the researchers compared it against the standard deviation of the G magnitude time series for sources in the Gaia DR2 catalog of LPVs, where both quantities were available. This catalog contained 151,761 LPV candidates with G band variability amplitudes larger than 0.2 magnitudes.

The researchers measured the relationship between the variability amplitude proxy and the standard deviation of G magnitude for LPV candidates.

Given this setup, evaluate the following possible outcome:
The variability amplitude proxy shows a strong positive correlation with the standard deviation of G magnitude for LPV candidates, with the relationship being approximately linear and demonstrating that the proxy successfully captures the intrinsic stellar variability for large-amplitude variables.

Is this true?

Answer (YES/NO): YES